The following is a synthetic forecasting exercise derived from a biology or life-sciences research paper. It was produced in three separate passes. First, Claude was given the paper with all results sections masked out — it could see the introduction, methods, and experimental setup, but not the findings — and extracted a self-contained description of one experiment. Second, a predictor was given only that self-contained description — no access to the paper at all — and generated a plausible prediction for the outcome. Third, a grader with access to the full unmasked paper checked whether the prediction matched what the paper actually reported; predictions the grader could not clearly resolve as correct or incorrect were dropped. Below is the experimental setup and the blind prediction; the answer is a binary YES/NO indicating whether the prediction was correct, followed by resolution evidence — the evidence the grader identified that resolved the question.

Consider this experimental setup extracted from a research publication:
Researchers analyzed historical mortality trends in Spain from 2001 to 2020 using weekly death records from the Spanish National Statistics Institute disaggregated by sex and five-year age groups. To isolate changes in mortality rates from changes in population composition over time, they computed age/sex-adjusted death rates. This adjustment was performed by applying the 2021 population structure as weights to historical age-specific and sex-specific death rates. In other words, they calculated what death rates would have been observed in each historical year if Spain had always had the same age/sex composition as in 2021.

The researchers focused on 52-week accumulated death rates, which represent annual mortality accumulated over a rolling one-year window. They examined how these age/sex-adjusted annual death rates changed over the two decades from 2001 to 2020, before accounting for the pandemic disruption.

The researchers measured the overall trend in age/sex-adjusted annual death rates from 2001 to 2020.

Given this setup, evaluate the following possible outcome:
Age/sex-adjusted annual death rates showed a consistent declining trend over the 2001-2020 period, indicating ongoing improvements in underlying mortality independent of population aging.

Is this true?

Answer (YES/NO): NO